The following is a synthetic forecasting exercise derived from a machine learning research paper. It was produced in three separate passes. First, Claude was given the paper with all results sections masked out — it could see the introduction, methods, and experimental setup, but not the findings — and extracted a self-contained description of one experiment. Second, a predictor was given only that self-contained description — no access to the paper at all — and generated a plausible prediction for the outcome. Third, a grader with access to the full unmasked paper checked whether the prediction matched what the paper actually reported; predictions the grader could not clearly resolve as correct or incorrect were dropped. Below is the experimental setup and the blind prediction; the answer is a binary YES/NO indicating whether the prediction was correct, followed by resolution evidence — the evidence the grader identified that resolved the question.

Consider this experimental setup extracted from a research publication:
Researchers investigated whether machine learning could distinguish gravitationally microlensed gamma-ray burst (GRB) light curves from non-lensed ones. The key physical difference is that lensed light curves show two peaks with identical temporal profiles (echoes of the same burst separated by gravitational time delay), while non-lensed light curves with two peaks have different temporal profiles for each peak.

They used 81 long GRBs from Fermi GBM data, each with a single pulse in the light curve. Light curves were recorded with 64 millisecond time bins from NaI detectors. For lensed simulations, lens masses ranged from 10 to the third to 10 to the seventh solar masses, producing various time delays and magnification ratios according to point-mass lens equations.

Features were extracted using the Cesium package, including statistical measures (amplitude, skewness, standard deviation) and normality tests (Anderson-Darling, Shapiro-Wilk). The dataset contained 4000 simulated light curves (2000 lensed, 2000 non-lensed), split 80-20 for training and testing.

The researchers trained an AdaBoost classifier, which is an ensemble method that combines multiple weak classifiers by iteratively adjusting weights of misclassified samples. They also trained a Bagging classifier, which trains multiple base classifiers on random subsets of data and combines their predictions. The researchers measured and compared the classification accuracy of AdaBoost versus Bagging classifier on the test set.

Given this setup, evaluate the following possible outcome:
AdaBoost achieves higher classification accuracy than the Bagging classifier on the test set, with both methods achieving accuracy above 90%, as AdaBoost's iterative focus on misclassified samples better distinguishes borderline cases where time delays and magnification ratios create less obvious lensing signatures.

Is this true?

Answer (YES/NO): NO